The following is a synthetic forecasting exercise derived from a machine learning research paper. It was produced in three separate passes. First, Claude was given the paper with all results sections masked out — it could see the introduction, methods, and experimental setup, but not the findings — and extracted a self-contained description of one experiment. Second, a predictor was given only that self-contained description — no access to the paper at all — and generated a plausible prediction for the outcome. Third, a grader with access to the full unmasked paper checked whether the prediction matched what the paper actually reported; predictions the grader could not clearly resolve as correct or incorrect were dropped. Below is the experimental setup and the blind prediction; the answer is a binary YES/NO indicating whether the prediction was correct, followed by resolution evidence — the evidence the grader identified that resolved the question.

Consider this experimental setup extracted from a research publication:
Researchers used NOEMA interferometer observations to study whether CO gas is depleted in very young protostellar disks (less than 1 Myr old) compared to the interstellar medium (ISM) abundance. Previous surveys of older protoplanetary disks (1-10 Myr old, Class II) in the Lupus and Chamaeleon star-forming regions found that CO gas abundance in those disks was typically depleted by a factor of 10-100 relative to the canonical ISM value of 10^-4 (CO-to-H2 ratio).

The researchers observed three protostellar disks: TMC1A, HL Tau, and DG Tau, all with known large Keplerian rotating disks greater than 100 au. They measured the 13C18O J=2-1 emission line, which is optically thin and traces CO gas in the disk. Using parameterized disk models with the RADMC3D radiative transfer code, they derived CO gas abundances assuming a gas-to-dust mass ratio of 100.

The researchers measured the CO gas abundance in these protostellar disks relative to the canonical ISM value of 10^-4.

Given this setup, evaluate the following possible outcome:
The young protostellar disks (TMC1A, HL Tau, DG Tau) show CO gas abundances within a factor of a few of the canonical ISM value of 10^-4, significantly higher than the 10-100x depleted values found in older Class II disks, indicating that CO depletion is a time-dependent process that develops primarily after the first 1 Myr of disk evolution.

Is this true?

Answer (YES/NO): YES